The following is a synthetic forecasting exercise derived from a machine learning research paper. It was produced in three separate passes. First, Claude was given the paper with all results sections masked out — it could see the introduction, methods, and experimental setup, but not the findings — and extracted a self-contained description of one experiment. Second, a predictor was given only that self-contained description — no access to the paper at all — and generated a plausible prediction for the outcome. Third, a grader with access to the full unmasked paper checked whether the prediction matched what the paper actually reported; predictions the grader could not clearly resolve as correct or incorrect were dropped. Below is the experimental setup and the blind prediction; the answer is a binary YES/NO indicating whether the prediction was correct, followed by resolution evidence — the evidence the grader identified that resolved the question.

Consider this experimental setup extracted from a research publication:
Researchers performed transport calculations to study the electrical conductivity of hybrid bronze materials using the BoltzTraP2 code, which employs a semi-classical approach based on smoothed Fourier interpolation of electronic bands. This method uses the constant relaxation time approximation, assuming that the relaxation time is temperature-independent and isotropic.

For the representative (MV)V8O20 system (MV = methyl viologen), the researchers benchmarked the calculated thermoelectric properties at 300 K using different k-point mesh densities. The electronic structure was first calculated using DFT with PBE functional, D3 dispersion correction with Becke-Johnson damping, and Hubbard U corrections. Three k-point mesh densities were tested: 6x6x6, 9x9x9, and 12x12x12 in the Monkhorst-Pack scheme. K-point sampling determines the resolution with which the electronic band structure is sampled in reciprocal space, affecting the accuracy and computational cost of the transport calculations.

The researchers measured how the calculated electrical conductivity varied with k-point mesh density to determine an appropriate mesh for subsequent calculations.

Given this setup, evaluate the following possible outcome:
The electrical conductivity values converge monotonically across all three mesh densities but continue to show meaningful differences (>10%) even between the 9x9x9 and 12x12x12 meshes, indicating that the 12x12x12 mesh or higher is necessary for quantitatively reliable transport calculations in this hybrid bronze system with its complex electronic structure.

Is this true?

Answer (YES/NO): NO